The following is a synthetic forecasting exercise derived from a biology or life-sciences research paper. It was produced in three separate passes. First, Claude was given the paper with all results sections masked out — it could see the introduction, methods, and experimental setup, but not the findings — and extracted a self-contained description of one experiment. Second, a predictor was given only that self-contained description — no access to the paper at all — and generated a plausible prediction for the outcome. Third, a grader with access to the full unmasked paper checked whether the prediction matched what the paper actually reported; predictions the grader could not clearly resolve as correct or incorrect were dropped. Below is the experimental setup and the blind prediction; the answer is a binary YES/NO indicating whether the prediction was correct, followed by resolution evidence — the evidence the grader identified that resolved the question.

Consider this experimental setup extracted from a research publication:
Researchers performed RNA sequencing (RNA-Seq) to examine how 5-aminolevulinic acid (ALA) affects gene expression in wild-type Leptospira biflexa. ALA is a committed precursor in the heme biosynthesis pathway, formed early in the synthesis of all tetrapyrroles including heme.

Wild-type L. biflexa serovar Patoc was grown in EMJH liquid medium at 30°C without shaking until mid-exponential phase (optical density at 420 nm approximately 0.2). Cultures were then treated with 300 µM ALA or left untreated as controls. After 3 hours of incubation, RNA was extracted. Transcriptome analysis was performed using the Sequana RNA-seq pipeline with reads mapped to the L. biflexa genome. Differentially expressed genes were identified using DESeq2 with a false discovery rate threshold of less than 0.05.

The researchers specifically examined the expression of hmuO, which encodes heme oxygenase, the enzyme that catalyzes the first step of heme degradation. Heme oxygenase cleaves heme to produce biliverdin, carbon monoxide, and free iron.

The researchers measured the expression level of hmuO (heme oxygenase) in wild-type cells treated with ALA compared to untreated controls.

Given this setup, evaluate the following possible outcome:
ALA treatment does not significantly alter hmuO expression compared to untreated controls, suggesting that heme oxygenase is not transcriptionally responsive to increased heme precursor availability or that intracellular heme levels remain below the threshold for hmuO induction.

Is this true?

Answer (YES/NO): NO